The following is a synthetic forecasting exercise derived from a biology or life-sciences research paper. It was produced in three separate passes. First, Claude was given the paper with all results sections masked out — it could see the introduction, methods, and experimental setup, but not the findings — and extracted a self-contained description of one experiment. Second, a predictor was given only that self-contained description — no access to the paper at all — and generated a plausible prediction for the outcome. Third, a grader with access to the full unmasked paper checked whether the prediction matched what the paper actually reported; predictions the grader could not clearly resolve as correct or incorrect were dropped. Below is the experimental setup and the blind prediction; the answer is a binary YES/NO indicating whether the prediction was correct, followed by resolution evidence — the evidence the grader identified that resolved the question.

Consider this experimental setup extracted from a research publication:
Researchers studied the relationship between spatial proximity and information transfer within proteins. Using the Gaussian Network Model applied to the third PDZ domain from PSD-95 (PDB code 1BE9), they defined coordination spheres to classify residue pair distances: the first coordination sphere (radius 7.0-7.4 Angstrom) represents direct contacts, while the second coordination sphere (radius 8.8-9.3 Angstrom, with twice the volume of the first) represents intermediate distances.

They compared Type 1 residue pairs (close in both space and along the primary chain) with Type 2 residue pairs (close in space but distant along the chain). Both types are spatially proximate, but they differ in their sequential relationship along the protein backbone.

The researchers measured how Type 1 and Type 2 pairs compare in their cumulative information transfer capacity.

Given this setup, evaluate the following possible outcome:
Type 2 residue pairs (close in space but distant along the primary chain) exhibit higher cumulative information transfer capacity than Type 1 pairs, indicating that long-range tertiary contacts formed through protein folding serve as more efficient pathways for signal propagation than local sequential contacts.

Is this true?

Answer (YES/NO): NO